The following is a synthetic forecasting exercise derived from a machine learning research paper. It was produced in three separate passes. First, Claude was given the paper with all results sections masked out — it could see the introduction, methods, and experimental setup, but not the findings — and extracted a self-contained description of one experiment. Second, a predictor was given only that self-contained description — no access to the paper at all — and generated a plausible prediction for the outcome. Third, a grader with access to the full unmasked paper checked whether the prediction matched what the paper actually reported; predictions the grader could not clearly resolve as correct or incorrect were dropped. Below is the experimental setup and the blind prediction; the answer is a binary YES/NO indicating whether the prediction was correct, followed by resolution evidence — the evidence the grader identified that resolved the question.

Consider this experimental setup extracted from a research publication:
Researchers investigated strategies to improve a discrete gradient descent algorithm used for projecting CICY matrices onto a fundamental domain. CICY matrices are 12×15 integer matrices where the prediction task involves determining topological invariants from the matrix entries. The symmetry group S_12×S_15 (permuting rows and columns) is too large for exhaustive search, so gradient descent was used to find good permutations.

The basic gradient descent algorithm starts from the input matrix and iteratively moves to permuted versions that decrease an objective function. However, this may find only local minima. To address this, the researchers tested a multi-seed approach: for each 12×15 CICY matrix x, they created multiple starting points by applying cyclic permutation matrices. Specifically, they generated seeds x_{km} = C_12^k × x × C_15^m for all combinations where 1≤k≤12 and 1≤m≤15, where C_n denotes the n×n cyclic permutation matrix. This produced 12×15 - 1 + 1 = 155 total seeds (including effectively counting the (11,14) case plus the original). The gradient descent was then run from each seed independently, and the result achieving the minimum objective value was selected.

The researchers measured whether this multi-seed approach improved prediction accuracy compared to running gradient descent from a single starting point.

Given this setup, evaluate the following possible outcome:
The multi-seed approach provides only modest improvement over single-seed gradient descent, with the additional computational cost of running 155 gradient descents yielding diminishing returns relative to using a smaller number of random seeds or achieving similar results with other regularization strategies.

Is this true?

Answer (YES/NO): NO